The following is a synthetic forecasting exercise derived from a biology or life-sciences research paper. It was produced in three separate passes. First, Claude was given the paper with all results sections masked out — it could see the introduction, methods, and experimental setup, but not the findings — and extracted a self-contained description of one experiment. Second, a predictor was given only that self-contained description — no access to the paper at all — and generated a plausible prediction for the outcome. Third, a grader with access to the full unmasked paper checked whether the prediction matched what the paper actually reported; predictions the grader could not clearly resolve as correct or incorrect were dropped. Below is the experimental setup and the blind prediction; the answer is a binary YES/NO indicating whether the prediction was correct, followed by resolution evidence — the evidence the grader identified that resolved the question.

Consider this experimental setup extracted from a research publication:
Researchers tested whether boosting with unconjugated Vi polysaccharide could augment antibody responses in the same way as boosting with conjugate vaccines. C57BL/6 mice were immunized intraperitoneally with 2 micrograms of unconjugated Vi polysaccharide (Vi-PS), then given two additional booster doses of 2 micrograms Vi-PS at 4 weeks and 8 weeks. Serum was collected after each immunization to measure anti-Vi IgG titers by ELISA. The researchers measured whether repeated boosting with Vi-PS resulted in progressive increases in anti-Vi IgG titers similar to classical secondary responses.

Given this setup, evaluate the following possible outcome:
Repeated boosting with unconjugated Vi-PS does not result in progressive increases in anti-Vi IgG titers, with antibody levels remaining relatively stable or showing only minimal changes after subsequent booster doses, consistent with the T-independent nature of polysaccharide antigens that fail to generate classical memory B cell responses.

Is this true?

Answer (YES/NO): YES